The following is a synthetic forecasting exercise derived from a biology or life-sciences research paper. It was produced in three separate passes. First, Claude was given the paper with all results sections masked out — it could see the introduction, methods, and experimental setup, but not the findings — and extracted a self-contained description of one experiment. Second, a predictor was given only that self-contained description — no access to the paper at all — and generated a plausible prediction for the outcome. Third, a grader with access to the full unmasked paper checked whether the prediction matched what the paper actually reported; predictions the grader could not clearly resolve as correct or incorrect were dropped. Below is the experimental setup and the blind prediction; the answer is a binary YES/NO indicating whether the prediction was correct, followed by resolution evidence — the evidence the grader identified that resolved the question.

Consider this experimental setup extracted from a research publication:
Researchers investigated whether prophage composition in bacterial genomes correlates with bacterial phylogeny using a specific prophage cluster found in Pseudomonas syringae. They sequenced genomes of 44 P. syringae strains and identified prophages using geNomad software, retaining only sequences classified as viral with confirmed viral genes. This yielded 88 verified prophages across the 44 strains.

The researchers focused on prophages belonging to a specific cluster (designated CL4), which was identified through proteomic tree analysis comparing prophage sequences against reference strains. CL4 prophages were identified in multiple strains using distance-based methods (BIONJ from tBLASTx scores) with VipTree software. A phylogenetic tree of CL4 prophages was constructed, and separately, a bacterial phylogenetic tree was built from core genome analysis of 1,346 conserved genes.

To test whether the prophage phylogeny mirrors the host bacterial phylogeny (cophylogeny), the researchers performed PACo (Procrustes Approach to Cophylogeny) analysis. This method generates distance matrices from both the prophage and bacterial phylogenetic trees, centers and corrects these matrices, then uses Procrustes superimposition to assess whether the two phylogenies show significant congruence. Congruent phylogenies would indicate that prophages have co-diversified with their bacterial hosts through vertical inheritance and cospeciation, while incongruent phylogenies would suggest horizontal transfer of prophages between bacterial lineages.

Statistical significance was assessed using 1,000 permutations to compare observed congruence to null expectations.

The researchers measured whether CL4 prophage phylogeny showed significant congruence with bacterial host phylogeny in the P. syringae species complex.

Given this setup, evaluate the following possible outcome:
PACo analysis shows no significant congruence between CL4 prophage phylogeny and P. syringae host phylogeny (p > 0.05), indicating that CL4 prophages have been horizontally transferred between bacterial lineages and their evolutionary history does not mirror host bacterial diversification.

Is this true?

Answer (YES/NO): NO